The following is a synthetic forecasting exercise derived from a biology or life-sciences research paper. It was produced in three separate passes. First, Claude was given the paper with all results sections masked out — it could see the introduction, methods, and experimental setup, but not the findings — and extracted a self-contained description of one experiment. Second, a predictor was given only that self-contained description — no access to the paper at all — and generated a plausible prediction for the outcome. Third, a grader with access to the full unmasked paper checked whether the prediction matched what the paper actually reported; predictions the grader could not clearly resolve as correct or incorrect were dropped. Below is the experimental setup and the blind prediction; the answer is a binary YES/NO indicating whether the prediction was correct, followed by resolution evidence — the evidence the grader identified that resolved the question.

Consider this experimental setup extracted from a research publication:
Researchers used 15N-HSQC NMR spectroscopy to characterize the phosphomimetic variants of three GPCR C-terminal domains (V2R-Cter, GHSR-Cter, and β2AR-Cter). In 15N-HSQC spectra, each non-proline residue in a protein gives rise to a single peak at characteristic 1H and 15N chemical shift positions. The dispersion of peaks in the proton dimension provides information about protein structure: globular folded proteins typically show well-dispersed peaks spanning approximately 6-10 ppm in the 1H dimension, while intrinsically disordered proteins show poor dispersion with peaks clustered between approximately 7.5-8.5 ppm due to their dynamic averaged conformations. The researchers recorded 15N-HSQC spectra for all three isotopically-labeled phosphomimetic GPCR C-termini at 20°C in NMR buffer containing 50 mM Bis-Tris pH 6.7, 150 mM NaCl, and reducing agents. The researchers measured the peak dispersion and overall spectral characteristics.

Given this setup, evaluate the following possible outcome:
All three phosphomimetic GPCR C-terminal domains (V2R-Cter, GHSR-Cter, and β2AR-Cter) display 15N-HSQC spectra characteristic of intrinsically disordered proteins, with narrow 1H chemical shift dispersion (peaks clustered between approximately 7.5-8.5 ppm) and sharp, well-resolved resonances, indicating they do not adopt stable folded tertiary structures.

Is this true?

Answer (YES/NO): YES